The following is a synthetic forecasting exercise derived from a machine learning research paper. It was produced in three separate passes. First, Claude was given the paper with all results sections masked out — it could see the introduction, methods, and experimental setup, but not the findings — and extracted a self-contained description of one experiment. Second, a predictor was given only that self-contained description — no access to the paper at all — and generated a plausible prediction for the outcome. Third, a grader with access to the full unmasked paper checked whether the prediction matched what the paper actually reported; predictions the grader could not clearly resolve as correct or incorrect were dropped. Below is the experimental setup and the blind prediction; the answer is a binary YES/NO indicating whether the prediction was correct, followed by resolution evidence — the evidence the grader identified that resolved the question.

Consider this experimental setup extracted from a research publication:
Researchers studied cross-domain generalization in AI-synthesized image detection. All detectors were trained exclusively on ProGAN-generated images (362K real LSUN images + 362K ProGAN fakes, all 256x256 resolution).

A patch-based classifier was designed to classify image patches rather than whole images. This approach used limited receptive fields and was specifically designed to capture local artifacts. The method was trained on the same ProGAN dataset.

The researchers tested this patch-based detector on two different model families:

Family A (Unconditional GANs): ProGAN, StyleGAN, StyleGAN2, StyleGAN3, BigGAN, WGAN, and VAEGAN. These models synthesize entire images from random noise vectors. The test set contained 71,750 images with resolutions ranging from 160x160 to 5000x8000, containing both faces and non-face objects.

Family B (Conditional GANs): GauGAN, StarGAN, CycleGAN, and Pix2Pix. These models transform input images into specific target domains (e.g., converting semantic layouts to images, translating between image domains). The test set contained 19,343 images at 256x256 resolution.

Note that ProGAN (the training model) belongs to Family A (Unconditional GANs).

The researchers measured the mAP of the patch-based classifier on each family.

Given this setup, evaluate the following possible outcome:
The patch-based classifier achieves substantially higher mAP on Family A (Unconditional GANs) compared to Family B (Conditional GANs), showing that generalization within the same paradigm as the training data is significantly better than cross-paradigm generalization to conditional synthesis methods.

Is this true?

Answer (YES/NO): NO